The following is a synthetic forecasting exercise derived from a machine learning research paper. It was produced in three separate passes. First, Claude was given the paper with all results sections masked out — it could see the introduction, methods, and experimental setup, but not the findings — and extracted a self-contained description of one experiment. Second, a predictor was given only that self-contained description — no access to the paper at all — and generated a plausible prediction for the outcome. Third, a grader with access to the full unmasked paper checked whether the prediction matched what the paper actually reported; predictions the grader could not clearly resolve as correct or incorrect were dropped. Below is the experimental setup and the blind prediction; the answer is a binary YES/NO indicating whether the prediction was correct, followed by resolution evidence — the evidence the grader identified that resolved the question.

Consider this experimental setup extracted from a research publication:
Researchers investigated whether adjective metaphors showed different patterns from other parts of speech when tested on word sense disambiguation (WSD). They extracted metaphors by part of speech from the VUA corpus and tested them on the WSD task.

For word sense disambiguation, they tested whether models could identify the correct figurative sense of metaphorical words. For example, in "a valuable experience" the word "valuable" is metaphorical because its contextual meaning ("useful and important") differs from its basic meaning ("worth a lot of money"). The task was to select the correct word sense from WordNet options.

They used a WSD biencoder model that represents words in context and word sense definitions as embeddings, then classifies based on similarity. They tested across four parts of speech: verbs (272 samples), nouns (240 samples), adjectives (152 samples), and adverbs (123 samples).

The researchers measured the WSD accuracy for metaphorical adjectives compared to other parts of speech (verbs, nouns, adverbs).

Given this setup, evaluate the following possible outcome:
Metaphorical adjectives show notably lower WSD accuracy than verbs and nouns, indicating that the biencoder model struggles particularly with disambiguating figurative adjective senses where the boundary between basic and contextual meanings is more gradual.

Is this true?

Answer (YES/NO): YES